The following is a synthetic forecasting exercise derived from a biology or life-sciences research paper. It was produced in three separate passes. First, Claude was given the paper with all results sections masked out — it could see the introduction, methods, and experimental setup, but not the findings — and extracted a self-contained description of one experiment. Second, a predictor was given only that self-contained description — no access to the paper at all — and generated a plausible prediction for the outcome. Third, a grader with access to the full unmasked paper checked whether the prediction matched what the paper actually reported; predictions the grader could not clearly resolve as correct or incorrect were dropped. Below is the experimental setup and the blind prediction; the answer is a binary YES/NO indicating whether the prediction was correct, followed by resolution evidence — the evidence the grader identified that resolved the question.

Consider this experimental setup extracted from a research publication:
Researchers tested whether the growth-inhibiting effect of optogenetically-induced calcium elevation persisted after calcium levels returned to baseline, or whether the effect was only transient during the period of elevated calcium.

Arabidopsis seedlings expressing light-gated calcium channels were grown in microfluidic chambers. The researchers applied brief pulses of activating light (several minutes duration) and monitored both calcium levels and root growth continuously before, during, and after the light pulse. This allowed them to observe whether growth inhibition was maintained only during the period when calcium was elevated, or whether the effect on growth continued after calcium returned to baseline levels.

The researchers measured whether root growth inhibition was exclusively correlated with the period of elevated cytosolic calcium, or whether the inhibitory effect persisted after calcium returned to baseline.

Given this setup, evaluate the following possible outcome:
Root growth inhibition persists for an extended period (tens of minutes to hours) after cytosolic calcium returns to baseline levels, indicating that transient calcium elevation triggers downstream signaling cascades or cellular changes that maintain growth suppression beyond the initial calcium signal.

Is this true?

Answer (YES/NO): NO